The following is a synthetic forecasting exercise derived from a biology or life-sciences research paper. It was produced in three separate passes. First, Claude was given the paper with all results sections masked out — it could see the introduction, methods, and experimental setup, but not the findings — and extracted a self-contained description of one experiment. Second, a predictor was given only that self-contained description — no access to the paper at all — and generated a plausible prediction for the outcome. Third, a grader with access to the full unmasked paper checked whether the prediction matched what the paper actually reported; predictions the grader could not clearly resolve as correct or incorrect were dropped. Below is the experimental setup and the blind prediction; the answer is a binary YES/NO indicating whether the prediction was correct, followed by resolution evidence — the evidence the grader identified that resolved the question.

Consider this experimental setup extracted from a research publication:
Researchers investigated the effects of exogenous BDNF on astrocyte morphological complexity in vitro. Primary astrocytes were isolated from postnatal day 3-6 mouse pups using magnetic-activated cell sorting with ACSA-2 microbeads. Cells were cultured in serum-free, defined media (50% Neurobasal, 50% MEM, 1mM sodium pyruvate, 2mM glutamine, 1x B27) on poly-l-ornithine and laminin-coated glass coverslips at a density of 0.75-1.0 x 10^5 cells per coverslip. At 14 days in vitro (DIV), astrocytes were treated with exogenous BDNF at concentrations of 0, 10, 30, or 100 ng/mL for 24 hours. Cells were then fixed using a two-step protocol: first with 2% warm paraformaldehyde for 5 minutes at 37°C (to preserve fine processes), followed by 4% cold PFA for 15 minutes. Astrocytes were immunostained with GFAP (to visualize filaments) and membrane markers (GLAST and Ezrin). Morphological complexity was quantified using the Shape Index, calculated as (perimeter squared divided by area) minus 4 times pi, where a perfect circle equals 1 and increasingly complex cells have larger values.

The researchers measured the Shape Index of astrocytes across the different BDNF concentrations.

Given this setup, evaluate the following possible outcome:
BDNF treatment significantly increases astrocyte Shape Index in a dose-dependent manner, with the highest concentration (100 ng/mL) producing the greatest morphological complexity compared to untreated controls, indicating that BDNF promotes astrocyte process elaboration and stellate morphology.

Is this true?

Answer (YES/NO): NO